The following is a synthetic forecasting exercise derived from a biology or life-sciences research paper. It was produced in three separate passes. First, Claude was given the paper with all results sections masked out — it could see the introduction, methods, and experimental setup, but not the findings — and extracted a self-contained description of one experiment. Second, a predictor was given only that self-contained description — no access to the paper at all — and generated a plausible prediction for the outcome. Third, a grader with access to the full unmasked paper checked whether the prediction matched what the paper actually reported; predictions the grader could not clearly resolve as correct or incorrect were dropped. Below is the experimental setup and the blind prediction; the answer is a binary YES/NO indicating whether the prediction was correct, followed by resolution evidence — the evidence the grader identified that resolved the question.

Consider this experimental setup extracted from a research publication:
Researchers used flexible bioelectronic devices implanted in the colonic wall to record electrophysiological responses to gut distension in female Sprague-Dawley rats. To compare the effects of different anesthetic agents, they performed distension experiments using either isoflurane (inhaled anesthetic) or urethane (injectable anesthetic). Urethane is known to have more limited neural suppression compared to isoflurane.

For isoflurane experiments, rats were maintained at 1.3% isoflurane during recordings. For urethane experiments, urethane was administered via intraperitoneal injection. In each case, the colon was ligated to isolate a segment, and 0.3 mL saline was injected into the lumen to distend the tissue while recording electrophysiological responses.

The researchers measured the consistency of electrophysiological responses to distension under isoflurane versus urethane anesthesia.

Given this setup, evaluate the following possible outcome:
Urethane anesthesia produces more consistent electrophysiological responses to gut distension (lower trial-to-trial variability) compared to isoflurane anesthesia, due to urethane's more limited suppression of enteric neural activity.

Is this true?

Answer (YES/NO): YES